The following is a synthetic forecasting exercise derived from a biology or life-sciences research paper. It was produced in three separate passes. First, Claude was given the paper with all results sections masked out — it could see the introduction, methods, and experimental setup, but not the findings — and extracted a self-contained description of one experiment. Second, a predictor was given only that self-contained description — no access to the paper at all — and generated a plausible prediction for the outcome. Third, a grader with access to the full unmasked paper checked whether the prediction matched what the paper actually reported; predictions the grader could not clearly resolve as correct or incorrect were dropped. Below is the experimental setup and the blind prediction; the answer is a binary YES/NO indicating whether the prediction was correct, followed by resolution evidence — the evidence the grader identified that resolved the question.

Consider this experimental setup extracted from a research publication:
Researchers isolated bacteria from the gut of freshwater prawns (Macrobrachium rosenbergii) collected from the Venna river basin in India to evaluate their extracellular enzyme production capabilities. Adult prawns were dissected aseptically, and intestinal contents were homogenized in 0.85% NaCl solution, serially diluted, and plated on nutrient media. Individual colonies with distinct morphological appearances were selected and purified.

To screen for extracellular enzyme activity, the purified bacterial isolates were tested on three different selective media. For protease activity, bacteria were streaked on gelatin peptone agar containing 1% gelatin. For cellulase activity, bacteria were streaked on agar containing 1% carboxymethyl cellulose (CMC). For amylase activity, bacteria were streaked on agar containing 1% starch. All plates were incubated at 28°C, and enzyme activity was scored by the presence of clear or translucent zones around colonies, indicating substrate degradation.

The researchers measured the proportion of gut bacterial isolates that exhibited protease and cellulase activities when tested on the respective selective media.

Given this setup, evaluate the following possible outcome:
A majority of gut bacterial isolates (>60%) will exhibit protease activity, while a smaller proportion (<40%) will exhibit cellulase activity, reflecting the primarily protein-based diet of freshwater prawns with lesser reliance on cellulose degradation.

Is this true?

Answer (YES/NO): NO